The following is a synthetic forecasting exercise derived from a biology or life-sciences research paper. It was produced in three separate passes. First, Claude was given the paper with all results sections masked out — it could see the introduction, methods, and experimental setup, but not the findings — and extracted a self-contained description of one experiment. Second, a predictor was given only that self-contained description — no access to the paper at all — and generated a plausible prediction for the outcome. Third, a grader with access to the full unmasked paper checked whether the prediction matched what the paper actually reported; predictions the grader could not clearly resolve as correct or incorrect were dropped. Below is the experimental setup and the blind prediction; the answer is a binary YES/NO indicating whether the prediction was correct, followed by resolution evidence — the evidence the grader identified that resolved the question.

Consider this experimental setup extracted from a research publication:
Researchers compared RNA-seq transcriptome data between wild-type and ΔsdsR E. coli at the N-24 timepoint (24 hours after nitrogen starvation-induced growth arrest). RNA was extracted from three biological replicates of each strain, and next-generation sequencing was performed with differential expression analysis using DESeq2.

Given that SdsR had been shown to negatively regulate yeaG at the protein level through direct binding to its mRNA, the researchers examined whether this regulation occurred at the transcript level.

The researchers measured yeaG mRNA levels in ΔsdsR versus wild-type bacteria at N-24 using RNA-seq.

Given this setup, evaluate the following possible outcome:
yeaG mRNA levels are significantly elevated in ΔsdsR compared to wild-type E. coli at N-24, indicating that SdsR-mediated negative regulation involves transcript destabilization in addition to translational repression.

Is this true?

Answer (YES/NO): NO